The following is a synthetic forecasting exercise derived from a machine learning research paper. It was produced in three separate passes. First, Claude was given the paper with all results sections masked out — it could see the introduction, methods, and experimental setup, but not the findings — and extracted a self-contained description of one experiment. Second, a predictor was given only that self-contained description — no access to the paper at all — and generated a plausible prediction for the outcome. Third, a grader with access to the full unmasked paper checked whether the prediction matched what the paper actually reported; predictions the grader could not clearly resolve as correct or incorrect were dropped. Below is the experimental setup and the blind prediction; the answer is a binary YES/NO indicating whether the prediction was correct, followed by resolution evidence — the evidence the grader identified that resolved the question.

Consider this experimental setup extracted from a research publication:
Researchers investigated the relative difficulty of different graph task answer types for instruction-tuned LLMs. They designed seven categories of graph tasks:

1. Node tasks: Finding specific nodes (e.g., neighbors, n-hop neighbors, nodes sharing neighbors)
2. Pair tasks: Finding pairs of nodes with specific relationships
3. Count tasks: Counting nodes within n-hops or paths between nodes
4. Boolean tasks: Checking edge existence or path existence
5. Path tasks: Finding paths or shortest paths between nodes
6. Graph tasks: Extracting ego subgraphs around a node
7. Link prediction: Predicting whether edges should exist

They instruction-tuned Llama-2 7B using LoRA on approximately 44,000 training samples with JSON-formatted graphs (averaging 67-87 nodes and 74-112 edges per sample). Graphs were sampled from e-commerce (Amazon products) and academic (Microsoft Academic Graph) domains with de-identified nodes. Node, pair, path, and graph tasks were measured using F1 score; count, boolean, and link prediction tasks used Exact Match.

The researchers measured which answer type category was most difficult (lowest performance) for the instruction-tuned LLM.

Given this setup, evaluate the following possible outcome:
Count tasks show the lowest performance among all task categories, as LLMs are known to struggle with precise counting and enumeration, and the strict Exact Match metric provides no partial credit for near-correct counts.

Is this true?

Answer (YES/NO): YES